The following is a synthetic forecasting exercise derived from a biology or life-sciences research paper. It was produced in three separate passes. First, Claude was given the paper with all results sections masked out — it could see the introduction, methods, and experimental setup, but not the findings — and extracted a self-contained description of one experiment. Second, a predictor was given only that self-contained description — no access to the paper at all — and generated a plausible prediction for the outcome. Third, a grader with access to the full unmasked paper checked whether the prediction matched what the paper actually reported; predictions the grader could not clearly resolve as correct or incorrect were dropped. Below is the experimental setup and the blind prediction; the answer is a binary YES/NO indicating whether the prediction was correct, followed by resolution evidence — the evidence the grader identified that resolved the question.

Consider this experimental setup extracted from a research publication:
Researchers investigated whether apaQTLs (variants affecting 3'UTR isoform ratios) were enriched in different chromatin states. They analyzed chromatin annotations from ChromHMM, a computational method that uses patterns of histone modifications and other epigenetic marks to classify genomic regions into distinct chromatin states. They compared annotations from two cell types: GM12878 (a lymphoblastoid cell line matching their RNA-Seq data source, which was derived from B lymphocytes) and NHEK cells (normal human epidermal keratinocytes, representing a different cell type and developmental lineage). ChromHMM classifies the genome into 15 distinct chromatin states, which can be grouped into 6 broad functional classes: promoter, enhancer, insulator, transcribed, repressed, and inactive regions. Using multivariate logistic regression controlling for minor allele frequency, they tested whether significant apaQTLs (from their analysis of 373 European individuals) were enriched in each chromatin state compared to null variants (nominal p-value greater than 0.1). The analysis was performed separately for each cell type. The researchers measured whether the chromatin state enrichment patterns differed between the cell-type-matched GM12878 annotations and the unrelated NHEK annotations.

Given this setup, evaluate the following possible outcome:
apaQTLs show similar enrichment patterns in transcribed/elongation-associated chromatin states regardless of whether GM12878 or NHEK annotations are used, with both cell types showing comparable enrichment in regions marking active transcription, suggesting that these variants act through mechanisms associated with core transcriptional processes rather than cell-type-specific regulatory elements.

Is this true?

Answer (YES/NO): NO